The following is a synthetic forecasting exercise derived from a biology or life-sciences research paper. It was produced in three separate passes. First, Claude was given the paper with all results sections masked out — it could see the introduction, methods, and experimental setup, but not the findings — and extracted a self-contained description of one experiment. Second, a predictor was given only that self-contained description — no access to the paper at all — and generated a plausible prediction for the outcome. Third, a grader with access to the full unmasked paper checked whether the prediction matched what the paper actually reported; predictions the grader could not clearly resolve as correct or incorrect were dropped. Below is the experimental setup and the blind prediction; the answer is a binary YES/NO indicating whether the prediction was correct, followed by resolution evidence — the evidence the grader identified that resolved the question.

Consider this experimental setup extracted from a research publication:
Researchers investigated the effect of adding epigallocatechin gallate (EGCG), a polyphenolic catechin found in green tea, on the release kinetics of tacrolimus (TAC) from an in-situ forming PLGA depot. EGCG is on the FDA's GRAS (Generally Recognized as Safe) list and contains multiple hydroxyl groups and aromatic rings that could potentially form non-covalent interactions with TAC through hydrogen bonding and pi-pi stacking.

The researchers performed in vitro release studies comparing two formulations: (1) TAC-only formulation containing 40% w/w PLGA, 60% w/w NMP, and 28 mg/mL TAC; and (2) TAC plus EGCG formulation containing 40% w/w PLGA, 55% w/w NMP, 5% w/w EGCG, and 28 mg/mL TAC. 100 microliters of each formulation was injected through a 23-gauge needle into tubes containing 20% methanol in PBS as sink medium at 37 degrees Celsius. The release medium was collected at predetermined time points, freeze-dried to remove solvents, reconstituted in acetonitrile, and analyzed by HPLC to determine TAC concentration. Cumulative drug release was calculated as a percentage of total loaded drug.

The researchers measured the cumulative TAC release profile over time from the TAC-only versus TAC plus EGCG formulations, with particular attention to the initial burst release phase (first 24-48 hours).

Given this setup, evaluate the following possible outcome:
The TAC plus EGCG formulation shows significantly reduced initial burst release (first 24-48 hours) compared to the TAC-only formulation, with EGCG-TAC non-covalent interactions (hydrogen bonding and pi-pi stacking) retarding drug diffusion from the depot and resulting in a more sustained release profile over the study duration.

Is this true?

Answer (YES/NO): YES